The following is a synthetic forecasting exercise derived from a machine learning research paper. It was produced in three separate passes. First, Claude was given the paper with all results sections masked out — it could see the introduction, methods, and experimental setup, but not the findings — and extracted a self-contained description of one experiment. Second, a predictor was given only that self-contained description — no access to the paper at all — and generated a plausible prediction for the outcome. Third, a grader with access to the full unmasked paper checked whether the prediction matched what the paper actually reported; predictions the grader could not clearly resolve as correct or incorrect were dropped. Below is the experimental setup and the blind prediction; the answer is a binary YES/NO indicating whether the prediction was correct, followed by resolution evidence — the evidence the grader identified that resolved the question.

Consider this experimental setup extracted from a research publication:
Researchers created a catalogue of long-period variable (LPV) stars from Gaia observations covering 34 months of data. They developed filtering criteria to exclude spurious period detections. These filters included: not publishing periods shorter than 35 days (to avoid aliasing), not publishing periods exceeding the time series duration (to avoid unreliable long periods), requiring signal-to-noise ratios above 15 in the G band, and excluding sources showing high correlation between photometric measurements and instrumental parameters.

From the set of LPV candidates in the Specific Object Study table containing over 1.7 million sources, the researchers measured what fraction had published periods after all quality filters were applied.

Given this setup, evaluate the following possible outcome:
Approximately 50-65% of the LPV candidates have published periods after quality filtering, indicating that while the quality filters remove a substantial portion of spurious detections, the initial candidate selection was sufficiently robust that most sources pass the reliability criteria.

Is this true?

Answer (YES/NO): NO